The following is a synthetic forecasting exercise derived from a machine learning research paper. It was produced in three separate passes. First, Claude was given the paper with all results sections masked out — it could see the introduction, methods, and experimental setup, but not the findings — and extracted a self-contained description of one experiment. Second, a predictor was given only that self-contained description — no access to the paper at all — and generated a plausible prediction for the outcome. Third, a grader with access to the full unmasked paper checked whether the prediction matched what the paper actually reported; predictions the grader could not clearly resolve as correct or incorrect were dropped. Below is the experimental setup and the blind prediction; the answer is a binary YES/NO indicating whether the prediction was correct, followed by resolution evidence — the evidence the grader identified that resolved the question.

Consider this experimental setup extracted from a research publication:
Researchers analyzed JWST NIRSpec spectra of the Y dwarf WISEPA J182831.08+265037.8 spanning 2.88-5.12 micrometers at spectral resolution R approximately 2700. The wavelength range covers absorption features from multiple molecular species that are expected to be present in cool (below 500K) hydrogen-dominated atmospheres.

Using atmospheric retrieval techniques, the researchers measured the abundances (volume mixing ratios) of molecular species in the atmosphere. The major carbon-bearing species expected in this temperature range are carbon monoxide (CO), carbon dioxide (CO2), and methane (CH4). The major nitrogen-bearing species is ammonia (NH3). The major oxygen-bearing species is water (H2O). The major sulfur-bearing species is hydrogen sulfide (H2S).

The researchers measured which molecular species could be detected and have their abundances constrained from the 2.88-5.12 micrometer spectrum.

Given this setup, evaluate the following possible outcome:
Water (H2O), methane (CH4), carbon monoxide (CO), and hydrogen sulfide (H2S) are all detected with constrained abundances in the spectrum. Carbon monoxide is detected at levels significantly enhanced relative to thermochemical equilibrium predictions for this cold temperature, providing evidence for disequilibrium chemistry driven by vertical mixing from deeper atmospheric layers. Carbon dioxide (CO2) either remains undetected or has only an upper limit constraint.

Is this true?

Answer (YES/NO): NO